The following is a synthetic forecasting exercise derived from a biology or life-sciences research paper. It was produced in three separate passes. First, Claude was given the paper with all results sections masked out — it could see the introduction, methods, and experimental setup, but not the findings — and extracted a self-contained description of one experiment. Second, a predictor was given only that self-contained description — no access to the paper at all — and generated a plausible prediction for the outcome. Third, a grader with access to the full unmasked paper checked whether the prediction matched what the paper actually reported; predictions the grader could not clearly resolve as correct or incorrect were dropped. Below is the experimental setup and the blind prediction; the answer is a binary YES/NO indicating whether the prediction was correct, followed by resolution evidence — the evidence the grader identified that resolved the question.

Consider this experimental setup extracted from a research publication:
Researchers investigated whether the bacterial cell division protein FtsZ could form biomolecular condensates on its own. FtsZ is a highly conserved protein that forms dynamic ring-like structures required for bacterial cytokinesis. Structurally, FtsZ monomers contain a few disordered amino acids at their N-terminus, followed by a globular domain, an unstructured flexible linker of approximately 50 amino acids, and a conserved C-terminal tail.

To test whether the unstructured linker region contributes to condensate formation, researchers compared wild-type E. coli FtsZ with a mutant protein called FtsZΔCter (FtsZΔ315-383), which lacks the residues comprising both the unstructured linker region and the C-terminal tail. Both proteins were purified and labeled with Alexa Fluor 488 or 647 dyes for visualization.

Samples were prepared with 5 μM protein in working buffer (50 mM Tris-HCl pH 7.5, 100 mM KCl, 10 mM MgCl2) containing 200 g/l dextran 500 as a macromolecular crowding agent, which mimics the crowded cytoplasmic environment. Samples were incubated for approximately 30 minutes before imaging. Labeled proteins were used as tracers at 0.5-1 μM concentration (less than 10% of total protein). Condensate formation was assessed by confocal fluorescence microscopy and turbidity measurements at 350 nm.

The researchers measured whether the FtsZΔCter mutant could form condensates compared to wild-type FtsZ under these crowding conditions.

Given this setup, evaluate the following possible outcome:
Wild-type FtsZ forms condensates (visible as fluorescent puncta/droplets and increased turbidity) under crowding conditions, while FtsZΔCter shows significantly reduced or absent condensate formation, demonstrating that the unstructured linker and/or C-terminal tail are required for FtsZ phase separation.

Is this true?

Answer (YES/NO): NO